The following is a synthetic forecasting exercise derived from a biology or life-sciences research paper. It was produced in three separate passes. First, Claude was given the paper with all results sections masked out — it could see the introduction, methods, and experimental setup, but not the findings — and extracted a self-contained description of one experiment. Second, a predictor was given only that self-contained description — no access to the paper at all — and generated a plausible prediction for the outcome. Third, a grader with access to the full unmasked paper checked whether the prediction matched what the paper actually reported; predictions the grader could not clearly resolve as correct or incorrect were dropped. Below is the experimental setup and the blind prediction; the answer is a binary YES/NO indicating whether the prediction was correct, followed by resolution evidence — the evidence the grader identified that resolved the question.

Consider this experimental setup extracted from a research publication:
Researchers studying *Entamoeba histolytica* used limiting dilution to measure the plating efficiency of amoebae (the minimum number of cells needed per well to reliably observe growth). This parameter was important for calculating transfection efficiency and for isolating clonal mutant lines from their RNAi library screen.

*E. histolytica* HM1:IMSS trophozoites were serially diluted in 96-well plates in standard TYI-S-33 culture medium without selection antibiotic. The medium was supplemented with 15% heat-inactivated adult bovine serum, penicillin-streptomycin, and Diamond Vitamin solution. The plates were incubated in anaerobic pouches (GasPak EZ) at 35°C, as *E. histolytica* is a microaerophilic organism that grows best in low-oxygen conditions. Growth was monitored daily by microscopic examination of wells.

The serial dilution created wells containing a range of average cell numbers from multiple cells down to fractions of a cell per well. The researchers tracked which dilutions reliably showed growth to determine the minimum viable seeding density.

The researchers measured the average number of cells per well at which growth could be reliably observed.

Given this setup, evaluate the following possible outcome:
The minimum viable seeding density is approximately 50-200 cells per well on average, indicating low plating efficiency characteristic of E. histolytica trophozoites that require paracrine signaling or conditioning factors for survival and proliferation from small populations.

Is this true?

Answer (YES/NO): NO